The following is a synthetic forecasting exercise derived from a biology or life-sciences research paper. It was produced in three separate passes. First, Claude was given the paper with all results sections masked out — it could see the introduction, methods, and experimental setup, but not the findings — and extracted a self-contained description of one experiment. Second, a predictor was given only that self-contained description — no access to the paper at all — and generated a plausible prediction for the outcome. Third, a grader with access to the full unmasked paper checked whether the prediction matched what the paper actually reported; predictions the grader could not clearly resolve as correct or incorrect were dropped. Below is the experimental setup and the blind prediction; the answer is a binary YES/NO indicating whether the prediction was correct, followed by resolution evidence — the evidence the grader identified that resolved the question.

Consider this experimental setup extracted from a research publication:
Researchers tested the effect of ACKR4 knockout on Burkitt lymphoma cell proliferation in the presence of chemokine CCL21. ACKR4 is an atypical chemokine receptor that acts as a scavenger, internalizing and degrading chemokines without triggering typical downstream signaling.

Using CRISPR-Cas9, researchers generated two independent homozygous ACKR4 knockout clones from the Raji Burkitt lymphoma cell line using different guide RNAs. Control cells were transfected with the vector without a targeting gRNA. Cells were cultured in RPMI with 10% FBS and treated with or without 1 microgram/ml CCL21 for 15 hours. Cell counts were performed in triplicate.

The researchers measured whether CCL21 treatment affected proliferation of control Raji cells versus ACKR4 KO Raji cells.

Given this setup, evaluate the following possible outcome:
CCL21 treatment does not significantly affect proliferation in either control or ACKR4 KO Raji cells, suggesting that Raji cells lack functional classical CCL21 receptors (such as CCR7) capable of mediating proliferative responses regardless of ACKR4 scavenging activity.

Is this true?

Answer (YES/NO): NO